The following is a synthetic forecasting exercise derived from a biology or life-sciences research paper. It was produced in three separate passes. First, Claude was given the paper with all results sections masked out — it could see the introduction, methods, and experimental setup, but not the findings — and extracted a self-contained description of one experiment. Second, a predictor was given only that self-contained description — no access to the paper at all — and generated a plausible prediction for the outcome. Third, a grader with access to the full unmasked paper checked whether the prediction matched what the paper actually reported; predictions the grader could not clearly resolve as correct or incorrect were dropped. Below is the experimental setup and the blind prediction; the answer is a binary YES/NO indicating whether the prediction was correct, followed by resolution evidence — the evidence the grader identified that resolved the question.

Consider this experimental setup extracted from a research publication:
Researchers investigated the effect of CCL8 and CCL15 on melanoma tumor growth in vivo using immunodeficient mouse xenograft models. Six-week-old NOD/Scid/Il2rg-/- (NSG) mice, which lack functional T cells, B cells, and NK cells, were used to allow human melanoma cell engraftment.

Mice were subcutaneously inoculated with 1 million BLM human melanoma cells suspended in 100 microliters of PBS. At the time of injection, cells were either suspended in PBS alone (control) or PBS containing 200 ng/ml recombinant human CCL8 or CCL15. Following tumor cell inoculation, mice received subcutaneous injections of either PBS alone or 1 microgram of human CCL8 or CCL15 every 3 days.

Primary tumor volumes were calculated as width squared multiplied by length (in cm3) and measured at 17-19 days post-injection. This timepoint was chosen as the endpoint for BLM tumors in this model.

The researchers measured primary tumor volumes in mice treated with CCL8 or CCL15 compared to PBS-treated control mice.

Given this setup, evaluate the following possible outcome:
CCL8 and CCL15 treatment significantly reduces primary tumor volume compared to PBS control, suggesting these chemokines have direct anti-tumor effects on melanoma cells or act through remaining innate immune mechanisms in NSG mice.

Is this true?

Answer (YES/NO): NO